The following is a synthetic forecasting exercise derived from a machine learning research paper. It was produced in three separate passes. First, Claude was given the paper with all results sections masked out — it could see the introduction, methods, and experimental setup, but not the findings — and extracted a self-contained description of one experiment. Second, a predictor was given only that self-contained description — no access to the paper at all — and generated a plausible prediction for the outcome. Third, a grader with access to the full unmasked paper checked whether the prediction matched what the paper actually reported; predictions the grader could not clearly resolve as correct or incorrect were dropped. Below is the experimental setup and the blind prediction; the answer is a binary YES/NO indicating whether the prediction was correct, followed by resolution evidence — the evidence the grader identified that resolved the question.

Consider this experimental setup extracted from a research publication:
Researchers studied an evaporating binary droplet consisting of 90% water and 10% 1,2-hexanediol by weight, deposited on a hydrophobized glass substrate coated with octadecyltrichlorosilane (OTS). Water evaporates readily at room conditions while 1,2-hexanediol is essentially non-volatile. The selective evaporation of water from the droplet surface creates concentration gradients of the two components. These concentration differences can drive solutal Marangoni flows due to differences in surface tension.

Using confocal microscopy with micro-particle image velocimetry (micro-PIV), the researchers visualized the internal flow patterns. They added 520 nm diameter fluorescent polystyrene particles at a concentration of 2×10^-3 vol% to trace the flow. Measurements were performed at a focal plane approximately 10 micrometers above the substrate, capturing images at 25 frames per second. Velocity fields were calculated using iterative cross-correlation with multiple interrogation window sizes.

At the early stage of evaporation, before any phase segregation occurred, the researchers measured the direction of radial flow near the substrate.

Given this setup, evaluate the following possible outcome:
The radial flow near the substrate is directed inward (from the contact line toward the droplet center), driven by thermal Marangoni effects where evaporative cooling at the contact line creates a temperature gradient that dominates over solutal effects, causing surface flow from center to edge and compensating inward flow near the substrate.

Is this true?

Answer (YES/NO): NO